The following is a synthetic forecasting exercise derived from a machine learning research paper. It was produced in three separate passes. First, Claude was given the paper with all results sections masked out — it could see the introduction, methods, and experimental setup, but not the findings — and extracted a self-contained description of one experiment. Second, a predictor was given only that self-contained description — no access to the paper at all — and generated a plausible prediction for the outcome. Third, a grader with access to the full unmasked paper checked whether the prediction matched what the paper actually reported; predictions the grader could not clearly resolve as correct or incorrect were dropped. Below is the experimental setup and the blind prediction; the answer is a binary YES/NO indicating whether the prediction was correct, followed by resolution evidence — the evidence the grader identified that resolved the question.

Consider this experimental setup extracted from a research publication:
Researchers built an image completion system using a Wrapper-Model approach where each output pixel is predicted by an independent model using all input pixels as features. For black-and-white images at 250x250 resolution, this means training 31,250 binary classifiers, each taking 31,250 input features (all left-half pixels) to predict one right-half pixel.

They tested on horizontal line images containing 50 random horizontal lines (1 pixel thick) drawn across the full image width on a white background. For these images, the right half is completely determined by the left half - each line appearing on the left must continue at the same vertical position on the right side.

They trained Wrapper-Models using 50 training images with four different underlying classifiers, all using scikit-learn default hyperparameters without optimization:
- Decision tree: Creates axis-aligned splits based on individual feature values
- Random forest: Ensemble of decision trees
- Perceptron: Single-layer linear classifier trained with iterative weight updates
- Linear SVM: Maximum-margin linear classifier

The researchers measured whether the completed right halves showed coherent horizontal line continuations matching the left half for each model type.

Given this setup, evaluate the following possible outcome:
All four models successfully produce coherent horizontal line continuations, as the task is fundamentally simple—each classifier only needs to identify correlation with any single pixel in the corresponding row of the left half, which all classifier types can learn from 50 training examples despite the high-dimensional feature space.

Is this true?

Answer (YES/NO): NO